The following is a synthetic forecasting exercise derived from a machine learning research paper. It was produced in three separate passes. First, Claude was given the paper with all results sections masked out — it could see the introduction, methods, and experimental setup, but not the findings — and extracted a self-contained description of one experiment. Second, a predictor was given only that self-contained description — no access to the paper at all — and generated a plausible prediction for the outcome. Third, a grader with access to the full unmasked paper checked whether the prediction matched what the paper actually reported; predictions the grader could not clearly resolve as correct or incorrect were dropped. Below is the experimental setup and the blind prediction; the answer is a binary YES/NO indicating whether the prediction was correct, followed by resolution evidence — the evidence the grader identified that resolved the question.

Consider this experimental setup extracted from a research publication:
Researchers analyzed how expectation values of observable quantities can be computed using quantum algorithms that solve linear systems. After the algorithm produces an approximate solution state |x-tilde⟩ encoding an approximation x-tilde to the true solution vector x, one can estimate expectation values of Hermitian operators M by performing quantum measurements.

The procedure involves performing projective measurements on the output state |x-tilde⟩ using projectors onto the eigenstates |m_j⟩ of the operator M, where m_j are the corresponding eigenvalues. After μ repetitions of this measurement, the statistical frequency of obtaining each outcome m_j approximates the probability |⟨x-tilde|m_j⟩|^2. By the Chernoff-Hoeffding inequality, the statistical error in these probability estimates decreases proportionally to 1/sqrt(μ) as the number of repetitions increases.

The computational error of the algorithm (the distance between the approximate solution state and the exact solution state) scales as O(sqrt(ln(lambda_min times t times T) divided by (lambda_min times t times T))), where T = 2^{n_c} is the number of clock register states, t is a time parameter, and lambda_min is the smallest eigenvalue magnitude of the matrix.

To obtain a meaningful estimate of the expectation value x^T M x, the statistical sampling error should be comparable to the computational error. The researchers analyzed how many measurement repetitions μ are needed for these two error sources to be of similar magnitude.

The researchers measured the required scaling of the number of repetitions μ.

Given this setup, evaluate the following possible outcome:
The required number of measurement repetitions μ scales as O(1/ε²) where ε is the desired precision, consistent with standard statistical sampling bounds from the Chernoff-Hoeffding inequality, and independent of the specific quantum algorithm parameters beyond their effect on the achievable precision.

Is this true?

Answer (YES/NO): NO